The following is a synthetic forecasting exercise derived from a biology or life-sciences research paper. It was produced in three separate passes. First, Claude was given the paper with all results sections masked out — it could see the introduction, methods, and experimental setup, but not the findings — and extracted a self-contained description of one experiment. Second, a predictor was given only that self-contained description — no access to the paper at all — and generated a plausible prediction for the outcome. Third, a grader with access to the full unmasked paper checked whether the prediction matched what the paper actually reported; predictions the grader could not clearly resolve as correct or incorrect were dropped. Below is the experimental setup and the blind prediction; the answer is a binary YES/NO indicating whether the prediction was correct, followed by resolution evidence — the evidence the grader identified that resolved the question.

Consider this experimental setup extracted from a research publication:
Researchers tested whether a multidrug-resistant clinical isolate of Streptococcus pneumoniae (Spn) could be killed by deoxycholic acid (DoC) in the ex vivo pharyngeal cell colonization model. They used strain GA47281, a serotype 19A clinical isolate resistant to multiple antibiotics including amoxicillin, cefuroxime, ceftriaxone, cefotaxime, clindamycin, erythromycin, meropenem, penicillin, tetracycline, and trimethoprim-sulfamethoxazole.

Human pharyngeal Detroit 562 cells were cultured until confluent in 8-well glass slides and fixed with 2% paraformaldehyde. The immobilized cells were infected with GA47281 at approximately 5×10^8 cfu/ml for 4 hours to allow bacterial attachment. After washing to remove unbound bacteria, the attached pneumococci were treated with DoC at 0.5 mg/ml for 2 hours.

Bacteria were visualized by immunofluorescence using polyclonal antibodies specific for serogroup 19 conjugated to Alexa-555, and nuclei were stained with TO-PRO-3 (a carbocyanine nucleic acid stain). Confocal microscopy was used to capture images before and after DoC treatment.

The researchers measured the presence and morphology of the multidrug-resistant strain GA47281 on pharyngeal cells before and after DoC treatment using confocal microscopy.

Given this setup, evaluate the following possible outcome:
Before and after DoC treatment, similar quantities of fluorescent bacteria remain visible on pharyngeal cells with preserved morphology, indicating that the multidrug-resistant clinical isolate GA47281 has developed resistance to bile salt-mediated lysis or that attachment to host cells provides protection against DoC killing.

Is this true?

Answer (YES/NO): NO